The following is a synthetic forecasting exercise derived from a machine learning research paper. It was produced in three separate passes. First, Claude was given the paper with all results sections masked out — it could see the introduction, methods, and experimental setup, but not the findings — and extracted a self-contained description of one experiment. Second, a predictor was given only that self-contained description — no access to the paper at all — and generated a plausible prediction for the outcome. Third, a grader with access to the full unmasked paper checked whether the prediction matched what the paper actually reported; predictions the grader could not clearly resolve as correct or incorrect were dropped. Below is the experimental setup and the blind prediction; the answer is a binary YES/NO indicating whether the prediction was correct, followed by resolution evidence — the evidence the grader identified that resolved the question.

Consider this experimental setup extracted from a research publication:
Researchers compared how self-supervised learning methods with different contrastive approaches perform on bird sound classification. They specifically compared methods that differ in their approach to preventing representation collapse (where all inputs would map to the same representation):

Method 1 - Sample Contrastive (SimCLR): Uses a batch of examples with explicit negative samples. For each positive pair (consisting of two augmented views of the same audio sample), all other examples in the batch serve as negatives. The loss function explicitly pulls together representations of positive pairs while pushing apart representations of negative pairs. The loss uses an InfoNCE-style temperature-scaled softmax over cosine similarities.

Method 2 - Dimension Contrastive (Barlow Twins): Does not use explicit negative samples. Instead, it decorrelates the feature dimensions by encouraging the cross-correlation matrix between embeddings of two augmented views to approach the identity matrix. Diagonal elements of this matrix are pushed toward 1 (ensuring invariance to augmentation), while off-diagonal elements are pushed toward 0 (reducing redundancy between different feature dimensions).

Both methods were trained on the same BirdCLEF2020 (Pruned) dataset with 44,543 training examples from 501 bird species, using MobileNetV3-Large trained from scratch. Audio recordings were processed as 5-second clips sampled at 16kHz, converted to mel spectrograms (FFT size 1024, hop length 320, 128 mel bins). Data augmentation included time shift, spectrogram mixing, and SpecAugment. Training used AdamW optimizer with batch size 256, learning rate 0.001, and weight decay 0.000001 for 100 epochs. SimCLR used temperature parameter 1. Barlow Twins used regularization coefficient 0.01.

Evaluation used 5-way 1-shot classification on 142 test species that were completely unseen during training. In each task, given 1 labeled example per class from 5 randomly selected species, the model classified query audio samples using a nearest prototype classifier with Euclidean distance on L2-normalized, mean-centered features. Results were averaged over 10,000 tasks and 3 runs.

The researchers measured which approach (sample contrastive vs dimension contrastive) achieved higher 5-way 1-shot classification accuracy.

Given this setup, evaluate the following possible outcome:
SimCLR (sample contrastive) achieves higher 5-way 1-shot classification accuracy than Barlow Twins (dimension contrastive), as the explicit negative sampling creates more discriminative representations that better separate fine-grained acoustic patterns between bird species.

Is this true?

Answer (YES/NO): NO